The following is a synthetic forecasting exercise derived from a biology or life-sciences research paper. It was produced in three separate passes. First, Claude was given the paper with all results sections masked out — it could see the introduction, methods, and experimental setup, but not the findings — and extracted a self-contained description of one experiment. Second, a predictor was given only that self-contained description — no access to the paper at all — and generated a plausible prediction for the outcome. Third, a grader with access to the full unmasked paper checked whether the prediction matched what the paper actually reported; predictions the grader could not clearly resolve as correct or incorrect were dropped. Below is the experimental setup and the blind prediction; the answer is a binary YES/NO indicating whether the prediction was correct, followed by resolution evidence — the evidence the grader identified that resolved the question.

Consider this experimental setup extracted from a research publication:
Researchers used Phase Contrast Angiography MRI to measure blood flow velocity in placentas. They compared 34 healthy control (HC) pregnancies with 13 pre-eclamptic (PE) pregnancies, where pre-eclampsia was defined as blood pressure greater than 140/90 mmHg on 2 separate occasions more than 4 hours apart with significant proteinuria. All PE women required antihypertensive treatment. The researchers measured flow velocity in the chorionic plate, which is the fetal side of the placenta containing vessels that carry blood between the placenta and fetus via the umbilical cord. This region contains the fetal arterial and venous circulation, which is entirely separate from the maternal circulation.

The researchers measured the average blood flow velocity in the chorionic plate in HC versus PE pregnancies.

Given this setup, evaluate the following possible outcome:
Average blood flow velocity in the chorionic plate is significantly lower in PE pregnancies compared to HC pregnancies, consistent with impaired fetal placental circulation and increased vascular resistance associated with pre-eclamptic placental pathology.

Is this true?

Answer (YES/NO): NO